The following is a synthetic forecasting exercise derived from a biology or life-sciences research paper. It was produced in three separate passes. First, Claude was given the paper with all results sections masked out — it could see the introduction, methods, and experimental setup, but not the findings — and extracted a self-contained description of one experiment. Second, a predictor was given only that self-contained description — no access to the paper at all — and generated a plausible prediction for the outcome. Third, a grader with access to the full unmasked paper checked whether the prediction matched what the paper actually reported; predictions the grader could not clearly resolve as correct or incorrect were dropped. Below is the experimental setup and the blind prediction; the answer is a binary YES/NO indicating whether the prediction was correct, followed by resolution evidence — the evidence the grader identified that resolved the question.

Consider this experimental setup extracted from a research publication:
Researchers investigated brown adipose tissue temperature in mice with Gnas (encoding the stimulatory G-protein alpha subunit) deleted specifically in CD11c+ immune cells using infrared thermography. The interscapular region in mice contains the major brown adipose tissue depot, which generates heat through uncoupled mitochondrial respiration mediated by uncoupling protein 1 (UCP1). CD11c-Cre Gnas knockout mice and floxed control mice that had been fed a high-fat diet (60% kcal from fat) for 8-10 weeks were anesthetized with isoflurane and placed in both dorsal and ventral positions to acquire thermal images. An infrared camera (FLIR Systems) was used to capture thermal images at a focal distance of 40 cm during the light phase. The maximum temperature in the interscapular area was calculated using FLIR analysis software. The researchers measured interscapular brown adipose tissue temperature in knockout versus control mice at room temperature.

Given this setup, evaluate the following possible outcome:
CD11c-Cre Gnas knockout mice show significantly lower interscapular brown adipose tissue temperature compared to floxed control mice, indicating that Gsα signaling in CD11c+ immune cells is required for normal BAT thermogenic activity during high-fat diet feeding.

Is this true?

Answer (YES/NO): NO